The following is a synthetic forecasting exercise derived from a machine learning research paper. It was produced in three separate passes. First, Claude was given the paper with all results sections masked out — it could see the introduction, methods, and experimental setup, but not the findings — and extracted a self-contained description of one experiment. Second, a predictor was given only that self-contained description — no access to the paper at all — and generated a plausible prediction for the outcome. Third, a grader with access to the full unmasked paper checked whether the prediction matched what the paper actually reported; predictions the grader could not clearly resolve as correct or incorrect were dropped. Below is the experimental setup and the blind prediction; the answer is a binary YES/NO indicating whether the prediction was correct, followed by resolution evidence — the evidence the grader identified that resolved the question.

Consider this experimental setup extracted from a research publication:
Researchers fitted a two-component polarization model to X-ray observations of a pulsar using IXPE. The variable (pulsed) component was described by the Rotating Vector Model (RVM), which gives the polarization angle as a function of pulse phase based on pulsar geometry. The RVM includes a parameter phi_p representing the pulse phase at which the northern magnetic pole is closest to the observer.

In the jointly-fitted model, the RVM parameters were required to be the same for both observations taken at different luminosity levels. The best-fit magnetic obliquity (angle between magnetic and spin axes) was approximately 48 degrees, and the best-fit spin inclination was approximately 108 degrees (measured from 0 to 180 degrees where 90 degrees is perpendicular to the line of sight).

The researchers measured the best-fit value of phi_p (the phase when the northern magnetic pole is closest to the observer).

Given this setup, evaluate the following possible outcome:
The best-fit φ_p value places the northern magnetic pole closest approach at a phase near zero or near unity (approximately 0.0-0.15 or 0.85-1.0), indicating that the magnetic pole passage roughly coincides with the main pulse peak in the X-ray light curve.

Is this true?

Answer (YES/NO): NO